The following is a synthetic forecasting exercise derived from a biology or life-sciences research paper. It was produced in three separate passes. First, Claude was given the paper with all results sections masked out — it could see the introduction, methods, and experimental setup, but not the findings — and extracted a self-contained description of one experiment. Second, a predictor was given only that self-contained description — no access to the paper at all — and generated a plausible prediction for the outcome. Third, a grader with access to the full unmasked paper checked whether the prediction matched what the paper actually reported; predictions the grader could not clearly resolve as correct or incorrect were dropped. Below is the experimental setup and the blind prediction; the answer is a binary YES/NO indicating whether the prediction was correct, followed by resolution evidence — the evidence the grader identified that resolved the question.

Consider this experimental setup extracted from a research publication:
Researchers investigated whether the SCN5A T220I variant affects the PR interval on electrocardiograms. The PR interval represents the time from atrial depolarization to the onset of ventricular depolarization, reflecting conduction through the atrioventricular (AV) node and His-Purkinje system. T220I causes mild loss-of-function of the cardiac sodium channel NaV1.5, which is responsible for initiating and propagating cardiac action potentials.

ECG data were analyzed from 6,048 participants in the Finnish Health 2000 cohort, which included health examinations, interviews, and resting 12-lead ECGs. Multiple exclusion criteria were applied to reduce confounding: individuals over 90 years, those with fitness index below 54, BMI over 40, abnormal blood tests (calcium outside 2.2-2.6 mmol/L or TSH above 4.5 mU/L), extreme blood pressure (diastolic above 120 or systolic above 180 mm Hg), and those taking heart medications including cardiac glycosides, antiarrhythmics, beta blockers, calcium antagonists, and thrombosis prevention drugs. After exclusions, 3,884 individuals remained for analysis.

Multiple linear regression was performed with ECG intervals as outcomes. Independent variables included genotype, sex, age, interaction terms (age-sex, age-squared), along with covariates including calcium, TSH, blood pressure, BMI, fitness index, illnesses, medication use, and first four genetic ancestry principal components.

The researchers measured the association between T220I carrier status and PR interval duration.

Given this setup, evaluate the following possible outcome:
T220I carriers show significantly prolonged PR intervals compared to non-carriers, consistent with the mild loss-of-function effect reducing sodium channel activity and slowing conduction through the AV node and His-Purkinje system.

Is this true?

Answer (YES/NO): NO